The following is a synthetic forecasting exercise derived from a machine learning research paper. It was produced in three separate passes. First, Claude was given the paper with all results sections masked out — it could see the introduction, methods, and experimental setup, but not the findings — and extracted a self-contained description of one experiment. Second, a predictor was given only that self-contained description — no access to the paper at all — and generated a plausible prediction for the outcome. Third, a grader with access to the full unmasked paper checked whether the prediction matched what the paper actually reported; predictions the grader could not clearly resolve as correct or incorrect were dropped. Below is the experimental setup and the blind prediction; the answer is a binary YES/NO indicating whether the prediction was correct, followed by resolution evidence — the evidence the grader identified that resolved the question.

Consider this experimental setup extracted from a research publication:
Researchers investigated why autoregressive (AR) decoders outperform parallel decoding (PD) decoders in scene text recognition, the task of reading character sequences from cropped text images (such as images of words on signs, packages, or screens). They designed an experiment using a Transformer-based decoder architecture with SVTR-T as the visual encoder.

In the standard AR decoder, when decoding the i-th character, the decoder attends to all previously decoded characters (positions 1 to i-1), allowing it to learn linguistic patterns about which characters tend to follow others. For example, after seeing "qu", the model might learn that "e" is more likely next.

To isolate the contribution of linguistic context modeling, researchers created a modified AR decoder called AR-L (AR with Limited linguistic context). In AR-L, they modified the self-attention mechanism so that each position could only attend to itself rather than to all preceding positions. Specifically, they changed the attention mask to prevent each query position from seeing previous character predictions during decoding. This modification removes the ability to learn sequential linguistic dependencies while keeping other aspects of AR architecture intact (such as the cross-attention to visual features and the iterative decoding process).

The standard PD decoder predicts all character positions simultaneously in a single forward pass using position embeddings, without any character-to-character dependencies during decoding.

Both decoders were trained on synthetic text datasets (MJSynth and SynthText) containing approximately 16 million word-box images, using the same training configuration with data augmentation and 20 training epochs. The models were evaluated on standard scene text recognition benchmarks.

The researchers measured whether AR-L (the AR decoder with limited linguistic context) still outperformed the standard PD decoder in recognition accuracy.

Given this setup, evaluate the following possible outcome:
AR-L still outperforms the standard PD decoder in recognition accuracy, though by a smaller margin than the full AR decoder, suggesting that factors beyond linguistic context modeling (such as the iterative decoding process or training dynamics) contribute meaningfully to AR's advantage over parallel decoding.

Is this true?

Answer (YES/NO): YES